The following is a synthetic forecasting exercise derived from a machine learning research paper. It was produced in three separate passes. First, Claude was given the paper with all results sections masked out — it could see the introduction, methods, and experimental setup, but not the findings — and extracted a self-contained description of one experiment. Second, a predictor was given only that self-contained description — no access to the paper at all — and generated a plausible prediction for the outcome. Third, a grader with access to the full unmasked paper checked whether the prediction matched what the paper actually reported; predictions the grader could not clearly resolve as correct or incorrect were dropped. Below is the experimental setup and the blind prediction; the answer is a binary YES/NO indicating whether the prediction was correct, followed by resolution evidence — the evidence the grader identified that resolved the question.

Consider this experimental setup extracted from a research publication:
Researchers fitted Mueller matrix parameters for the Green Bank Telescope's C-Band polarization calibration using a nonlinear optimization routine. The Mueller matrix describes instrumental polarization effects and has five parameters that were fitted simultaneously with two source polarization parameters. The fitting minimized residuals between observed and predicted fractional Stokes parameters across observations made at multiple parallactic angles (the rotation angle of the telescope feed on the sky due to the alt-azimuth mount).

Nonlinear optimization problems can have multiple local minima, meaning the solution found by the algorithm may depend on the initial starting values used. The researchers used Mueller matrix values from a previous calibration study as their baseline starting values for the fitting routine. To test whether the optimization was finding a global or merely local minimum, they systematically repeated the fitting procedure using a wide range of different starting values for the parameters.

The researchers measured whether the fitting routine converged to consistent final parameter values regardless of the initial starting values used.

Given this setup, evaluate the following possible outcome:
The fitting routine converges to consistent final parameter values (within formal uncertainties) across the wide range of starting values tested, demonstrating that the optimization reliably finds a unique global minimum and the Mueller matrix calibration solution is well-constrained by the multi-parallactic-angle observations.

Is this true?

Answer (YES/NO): YES